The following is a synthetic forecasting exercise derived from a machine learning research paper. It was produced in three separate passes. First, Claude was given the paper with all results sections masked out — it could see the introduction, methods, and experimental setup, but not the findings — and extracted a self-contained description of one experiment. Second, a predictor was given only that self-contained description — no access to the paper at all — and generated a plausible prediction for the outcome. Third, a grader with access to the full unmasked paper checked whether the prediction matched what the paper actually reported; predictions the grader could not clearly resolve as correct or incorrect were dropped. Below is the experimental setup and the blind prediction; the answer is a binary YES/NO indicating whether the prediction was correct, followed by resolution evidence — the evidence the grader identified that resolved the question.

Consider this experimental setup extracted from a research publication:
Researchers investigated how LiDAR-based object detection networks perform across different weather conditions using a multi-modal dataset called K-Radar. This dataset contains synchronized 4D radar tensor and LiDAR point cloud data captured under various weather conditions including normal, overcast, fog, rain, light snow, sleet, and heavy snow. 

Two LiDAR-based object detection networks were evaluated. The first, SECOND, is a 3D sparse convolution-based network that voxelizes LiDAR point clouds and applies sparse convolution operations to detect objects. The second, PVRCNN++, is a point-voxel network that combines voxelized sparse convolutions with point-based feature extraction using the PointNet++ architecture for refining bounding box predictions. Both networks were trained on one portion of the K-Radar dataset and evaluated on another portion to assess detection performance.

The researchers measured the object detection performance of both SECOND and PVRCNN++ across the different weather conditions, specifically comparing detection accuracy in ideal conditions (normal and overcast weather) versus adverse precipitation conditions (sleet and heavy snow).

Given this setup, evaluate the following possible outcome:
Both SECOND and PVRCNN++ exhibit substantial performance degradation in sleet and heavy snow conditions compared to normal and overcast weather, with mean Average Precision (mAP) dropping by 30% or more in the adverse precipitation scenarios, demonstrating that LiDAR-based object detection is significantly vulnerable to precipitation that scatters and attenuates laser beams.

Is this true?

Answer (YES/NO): NO